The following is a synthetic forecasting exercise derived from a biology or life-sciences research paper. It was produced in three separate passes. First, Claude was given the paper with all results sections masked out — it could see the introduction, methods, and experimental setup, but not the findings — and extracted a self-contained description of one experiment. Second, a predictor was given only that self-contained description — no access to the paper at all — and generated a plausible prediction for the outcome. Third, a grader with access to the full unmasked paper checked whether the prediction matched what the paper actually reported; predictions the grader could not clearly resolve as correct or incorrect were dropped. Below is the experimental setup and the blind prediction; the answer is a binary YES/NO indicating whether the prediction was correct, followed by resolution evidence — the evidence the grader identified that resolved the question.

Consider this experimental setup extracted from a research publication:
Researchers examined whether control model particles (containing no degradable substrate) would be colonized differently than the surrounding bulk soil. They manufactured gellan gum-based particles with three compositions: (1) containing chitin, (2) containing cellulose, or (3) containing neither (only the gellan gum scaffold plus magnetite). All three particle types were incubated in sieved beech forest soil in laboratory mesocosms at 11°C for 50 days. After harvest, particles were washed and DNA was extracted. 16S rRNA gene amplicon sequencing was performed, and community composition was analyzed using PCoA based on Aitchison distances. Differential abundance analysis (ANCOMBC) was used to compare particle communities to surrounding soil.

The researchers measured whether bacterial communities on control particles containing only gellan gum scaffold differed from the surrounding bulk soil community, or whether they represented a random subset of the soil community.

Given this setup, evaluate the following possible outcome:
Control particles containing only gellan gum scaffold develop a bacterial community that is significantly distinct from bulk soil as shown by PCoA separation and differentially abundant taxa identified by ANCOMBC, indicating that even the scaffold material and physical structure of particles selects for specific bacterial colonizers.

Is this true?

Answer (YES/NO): NO